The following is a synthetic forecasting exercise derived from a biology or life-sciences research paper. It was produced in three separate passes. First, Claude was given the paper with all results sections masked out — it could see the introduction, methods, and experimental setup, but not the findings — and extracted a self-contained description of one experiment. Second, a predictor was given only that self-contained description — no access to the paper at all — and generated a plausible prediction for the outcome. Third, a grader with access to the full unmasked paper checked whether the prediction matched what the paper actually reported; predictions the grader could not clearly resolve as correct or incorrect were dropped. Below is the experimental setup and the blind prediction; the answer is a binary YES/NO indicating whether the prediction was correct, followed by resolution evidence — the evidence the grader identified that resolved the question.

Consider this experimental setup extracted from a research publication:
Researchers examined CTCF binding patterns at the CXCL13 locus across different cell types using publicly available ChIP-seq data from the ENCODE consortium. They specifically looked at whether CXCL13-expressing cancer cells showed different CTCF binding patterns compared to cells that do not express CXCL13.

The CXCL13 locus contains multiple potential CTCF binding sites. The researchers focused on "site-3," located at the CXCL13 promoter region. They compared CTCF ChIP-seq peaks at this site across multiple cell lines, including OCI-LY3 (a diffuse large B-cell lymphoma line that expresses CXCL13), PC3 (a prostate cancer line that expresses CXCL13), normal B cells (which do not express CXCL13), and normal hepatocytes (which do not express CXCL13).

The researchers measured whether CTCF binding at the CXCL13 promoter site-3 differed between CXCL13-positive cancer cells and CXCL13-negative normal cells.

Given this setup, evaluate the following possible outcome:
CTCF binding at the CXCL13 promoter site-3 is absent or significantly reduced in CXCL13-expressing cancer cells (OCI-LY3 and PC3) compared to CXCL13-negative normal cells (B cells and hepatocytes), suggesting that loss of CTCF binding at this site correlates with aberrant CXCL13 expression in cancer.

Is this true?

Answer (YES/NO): NO